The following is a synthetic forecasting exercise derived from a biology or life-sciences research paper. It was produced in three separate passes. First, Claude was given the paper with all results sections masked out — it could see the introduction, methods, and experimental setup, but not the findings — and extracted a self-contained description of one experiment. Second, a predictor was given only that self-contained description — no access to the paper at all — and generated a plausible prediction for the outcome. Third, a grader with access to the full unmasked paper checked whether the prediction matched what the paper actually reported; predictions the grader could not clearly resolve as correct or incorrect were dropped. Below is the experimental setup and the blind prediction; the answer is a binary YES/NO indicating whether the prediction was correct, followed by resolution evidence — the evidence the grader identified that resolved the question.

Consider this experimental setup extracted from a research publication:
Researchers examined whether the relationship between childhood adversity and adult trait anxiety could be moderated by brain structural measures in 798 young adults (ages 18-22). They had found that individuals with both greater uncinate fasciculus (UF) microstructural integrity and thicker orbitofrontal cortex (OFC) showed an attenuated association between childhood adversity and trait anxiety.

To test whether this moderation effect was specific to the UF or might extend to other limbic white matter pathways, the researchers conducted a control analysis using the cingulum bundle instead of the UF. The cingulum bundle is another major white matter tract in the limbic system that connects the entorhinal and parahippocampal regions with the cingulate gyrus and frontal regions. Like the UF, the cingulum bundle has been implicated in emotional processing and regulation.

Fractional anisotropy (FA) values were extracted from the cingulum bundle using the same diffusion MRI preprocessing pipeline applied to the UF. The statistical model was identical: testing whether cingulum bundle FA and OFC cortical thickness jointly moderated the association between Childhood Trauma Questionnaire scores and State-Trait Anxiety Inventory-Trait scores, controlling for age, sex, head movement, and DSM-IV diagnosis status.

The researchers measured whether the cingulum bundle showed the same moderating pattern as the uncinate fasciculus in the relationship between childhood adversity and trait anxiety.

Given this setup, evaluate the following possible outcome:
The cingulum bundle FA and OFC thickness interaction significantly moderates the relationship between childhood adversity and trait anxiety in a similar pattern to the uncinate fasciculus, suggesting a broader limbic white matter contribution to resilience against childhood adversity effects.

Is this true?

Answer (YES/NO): NO